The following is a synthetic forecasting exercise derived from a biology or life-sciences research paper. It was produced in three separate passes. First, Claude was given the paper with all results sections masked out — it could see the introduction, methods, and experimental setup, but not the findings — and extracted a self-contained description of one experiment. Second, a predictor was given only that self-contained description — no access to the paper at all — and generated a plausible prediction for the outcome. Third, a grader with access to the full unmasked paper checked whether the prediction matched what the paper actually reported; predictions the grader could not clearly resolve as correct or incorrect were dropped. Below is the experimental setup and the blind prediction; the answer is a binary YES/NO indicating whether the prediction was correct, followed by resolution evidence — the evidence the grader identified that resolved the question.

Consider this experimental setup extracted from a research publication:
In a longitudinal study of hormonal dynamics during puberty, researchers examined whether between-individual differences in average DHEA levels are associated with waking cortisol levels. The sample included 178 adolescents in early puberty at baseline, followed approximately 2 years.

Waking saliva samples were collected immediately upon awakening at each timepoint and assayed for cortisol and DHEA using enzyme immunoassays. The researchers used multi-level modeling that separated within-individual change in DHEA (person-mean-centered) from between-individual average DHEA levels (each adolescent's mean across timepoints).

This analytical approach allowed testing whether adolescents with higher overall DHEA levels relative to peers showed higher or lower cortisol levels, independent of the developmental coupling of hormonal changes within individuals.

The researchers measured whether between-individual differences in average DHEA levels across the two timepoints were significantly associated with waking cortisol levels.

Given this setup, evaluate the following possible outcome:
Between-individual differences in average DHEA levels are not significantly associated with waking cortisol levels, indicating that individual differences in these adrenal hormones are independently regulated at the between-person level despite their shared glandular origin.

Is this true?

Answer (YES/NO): NO